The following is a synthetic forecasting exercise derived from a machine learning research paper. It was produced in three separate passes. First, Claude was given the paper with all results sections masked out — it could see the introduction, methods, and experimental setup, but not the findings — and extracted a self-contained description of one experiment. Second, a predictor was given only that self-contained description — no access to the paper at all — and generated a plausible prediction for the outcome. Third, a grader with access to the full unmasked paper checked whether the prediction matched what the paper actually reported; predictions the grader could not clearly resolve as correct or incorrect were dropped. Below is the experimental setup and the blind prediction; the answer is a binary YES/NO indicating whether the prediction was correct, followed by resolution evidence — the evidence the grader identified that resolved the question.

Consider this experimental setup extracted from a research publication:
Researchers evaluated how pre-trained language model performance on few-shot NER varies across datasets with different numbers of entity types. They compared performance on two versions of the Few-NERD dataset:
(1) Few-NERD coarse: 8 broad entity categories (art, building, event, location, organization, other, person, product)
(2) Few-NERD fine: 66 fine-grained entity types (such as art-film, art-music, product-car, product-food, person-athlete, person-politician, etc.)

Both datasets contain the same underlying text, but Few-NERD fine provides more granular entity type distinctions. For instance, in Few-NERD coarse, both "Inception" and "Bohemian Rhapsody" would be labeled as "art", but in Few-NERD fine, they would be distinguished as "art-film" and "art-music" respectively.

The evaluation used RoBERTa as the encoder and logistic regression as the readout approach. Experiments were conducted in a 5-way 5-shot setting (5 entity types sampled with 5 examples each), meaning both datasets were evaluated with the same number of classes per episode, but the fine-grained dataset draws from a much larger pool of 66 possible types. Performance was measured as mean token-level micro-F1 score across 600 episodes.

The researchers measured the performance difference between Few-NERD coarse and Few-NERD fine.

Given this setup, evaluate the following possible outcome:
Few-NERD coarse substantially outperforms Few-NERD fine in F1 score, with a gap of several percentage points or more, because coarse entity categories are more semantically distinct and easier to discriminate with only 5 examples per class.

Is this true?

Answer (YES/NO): NO